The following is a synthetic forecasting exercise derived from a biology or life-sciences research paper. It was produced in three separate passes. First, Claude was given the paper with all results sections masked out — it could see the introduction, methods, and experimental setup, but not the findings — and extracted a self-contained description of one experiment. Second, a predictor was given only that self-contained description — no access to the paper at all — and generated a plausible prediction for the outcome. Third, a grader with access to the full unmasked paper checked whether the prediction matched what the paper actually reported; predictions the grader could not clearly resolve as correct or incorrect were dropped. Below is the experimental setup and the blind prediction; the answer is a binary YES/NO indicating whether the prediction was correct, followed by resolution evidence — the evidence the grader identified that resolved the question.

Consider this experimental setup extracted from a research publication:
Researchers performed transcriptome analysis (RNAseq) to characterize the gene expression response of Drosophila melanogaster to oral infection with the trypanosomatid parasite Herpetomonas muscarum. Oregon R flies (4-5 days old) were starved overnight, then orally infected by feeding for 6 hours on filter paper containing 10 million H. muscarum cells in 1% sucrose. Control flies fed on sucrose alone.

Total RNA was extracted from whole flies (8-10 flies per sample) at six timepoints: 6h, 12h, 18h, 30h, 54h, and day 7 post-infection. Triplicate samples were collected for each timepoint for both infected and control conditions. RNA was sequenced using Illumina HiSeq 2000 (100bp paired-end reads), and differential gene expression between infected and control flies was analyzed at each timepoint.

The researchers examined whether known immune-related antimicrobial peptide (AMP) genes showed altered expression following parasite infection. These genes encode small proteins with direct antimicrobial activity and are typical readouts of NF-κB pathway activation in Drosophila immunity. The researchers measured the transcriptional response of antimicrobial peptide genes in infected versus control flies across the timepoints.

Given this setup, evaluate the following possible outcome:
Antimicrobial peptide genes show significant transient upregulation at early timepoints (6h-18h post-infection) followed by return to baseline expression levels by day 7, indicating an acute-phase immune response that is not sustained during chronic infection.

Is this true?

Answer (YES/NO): NO